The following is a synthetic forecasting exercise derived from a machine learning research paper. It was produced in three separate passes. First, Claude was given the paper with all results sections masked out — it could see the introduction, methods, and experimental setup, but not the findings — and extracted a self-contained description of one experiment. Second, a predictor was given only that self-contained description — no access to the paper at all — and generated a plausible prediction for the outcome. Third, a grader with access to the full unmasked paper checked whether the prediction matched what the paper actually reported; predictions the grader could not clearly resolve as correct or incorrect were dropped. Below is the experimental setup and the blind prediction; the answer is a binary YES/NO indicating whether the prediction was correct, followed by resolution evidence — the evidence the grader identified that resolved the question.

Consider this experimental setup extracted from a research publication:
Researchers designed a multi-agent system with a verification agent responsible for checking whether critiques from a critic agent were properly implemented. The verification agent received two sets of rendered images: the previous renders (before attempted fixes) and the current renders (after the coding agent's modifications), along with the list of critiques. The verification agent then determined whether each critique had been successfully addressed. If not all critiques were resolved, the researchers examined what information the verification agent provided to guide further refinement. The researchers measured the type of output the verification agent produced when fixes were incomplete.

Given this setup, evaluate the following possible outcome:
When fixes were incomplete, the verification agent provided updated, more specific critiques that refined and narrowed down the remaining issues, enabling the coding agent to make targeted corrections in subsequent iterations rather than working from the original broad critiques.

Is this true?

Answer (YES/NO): NO